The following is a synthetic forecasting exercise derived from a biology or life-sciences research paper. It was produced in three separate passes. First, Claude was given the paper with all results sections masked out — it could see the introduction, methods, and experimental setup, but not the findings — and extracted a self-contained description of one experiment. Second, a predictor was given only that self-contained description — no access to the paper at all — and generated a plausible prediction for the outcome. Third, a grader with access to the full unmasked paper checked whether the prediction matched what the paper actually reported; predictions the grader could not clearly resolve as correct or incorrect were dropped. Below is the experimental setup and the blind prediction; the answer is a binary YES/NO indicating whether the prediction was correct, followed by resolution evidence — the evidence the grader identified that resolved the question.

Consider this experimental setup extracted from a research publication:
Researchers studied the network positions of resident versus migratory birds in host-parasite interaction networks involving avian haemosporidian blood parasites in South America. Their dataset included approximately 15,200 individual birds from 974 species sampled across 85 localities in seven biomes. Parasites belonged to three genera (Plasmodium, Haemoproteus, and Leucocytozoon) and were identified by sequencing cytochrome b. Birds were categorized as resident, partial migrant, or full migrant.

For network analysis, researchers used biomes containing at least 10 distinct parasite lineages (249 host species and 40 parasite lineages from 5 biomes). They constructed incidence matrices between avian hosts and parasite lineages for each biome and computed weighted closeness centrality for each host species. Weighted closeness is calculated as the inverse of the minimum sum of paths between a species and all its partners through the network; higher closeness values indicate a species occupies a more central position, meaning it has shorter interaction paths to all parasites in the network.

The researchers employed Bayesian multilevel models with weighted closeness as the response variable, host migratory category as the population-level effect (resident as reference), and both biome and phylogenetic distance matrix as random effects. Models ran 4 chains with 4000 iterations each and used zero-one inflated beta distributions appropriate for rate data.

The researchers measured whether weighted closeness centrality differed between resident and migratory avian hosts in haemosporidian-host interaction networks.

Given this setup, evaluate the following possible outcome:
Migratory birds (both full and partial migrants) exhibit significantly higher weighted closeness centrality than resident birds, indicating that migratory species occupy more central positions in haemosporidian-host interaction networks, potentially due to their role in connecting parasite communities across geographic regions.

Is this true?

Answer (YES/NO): NO